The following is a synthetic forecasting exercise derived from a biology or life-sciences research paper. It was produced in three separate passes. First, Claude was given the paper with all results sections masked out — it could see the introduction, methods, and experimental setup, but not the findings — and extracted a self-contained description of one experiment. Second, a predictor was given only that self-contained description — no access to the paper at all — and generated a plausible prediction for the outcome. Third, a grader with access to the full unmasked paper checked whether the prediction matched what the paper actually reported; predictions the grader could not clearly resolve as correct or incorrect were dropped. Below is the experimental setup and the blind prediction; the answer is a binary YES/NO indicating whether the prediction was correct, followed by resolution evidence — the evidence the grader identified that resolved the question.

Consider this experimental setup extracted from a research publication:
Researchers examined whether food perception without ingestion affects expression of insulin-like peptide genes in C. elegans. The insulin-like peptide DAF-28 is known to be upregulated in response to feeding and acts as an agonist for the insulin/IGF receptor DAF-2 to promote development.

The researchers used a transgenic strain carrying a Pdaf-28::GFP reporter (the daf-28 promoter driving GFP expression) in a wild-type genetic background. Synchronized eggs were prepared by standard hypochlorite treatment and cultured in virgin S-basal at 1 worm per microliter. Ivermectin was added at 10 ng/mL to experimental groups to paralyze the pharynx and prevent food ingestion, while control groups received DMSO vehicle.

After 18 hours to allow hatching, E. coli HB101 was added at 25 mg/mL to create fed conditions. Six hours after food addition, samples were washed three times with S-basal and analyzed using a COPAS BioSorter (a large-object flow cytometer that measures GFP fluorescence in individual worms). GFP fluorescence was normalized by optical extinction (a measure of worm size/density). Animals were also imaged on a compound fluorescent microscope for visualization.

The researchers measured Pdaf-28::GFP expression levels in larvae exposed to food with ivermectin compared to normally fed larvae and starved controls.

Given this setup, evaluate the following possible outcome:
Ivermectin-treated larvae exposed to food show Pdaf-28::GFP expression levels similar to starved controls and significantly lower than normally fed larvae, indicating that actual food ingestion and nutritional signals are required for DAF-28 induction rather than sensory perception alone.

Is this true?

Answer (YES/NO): NO